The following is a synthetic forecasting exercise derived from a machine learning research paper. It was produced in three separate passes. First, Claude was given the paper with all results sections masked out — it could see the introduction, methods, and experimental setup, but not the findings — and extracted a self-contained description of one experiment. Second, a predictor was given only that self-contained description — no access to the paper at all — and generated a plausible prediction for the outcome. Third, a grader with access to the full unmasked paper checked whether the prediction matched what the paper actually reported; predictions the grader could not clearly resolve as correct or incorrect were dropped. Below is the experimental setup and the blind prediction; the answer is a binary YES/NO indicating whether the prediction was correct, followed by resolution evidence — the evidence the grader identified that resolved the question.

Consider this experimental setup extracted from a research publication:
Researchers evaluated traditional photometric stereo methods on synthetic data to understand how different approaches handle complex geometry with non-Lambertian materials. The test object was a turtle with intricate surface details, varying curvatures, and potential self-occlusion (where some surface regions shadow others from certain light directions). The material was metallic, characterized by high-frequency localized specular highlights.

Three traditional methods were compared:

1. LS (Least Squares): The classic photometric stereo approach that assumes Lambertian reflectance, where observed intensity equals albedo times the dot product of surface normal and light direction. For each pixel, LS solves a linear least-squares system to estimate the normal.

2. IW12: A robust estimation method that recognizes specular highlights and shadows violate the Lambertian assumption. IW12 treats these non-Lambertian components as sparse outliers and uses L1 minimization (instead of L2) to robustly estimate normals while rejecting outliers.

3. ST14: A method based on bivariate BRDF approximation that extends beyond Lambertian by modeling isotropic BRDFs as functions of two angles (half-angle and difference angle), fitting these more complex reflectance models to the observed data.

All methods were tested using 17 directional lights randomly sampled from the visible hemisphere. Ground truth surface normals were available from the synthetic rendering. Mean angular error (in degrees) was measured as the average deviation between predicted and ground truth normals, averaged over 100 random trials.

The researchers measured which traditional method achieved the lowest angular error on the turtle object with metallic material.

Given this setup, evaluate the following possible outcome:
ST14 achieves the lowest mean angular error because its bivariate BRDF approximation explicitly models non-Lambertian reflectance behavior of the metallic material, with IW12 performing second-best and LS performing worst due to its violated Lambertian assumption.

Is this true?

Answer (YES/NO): NO